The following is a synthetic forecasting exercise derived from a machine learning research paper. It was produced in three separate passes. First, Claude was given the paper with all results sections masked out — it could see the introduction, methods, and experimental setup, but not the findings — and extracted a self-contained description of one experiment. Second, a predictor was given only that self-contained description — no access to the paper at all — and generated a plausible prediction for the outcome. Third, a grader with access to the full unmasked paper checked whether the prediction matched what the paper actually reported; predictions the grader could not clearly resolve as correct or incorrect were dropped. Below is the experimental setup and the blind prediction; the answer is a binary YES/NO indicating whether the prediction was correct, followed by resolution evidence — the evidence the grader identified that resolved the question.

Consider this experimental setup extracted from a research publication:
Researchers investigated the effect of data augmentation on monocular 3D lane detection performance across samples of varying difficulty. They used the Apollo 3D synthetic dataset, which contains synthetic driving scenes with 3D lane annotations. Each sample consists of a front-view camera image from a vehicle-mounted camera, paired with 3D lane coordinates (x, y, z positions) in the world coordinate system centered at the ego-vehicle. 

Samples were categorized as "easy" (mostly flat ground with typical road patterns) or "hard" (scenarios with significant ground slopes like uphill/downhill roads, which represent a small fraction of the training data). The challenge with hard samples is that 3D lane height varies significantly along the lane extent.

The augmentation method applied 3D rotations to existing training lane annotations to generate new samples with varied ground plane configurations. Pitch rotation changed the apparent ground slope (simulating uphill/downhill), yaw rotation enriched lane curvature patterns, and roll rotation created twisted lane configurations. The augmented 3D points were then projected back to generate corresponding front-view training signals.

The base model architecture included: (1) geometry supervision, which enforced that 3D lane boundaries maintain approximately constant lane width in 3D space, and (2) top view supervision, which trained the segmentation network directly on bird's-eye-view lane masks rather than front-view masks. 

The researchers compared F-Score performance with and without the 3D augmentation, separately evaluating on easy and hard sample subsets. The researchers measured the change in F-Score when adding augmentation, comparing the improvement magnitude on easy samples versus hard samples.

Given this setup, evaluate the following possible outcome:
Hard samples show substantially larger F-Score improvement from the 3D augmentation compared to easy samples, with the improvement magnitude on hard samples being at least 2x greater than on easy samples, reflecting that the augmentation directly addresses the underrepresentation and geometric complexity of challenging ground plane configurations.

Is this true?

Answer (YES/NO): YES